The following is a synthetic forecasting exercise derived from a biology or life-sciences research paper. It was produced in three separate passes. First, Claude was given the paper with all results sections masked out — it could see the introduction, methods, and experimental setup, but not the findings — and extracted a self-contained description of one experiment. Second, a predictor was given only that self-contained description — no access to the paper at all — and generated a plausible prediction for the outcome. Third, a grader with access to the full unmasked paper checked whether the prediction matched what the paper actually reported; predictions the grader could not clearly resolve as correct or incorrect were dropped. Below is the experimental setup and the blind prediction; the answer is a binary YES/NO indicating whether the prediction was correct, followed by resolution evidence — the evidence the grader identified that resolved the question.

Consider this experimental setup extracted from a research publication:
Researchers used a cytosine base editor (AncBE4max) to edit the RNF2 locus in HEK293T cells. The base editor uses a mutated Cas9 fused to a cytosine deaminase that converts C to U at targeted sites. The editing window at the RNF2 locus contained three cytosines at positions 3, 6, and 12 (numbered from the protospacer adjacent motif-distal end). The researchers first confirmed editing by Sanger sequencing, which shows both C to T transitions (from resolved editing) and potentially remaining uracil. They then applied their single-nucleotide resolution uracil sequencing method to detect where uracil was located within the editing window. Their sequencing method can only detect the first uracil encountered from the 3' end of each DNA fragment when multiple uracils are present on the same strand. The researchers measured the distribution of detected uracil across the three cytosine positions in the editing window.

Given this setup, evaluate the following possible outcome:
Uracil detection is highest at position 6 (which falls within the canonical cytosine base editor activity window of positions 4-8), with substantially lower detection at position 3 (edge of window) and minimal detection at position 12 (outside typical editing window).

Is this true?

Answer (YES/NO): YES